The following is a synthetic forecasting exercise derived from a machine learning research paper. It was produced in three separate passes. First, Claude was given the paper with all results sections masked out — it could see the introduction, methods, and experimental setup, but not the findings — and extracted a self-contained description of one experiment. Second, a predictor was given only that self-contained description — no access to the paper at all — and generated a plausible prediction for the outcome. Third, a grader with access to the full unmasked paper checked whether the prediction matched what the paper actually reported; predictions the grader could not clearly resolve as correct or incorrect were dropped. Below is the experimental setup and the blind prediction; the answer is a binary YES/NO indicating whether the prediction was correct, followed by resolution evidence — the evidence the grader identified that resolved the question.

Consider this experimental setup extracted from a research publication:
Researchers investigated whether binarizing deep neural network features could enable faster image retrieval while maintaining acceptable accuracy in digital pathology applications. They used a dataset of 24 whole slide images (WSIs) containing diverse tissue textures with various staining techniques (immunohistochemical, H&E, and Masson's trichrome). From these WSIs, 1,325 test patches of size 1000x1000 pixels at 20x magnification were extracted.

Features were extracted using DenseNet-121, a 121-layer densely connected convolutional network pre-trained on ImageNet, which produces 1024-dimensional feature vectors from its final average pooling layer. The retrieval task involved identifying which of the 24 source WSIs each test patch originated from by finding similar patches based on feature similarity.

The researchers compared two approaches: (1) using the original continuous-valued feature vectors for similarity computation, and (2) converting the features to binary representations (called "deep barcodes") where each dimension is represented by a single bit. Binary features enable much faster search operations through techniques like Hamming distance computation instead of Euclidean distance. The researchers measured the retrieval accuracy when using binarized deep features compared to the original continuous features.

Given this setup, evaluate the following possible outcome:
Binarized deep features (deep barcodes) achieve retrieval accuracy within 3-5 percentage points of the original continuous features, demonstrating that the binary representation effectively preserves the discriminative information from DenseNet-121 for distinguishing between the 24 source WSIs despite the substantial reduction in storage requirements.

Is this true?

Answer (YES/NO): YES